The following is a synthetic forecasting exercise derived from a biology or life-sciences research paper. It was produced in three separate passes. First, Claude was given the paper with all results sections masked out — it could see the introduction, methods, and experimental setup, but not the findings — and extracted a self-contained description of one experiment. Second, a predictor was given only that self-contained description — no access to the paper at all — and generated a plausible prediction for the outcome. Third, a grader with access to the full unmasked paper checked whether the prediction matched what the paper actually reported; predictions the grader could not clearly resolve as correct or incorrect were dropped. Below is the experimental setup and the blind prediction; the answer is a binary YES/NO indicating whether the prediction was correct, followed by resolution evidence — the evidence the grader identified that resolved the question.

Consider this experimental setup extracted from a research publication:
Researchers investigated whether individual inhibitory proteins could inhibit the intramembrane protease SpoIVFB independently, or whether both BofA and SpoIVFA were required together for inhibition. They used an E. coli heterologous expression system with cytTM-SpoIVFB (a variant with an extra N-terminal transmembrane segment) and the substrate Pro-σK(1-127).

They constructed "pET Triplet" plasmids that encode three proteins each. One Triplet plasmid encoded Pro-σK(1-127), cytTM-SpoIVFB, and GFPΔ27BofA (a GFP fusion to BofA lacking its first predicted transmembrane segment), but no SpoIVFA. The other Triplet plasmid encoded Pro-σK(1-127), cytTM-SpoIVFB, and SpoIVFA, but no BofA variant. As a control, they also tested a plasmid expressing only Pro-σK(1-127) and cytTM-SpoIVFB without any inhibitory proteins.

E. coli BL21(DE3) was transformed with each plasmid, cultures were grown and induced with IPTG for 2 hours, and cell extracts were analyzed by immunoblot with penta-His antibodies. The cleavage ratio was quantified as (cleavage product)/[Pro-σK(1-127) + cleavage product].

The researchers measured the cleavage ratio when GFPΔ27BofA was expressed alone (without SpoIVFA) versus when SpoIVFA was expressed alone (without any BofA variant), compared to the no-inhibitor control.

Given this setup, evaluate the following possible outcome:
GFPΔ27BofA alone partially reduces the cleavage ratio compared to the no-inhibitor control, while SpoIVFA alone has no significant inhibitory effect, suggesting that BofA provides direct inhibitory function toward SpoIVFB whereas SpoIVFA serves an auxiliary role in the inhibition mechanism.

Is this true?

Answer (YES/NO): NO